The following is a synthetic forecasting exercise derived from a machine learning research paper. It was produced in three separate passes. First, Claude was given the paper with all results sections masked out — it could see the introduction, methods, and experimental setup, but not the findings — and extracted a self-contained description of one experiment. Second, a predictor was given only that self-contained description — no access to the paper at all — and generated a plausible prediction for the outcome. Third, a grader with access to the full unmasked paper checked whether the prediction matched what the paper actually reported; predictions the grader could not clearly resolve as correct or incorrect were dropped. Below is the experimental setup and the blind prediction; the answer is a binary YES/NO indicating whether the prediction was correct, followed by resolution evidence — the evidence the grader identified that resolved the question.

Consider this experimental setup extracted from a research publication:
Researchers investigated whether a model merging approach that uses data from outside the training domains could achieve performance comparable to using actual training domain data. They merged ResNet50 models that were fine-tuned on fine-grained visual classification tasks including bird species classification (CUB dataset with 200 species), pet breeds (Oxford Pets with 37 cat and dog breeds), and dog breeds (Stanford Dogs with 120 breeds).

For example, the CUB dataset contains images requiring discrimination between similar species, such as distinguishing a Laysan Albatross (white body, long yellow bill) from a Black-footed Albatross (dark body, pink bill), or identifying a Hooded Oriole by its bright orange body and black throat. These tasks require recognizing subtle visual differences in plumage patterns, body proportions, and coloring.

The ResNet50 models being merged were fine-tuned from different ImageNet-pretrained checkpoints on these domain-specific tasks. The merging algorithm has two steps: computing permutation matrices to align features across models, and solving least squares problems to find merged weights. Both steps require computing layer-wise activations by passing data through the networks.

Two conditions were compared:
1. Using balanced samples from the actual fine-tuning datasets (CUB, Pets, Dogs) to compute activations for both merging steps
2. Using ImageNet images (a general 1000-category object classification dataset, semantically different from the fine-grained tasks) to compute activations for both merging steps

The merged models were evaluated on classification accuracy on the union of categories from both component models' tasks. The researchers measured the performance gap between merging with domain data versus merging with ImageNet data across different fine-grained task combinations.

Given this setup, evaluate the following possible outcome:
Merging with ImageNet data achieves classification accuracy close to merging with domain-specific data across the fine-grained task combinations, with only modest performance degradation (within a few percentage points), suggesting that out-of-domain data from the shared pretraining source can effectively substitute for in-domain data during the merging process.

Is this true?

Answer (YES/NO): YES